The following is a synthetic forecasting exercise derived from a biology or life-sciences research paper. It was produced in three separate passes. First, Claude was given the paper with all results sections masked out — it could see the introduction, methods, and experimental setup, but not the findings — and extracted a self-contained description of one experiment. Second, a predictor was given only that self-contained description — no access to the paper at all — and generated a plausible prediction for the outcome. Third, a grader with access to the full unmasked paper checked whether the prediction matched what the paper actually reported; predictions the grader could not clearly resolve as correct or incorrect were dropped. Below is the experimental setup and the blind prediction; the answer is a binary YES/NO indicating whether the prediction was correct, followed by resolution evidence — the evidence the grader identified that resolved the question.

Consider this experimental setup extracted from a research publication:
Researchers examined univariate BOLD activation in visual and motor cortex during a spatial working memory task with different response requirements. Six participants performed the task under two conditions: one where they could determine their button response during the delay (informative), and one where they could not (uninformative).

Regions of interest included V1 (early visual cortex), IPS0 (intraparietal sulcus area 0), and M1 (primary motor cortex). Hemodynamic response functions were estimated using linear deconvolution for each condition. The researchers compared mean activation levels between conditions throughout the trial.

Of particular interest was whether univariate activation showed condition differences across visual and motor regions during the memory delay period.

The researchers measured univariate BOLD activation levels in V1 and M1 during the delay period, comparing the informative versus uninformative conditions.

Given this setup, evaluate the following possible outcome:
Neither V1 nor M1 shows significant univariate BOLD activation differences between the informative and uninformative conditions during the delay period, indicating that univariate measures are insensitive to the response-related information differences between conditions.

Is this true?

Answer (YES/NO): NO